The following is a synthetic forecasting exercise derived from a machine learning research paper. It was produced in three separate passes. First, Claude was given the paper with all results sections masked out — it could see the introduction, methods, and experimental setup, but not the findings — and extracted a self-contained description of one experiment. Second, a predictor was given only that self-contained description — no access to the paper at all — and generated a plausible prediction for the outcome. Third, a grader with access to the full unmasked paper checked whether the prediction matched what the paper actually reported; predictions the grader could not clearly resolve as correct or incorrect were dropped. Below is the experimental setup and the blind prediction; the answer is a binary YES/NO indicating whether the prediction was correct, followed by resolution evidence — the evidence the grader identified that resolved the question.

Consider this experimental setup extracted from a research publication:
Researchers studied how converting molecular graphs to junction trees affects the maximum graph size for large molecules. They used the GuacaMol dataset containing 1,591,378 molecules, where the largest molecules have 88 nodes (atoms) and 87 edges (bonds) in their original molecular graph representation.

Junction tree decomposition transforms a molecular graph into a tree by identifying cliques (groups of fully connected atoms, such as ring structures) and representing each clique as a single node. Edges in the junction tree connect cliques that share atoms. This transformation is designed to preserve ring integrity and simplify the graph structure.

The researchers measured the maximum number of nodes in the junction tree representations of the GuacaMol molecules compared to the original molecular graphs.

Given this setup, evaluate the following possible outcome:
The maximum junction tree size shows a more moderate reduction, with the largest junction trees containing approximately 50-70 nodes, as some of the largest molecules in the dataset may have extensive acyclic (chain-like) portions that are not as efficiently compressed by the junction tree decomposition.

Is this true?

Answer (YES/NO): NO